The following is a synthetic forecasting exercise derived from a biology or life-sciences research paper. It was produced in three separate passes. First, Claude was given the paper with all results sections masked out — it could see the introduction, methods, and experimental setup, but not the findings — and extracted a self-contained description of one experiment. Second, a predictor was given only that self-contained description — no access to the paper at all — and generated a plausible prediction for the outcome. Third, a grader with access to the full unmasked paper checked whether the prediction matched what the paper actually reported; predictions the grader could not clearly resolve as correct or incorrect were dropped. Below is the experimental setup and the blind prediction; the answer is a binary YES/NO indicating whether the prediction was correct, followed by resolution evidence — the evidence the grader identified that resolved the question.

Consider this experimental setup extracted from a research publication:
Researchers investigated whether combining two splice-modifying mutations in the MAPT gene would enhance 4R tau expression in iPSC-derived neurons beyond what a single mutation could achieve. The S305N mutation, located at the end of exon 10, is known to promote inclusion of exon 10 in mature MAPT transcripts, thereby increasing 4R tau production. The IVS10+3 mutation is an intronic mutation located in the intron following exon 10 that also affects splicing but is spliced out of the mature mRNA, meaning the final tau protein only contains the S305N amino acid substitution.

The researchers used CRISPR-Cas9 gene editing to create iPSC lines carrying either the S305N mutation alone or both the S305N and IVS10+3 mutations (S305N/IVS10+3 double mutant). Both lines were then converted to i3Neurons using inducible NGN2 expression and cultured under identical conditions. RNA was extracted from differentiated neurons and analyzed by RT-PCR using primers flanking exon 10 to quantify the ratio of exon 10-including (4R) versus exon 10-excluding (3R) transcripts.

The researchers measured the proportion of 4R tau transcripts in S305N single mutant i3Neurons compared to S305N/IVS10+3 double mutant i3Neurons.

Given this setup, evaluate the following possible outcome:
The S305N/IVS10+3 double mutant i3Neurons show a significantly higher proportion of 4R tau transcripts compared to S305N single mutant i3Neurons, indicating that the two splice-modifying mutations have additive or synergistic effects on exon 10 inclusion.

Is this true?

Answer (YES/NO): YES